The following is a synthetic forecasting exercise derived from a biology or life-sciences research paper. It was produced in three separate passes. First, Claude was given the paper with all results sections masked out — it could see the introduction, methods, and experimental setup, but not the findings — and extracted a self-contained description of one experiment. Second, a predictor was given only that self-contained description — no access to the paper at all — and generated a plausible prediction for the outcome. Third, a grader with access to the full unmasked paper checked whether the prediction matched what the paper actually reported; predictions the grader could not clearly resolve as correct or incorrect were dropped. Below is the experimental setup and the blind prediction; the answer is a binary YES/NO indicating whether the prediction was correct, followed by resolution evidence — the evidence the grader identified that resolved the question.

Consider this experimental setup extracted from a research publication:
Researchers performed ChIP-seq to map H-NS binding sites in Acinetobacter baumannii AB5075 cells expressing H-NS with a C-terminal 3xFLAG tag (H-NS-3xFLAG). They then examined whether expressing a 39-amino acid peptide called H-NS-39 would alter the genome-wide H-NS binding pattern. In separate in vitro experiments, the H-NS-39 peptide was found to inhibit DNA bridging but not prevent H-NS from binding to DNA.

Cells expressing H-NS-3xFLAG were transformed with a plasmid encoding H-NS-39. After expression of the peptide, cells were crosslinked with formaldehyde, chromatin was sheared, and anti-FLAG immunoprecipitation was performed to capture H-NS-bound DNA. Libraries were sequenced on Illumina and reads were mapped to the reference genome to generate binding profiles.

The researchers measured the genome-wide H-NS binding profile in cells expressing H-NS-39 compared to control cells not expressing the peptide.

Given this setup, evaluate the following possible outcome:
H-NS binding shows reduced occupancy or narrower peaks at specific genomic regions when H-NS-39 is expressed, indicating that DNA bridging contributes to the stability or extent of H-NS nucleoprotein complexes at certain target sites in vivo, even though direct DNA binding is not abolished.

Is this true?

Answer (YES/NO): NO